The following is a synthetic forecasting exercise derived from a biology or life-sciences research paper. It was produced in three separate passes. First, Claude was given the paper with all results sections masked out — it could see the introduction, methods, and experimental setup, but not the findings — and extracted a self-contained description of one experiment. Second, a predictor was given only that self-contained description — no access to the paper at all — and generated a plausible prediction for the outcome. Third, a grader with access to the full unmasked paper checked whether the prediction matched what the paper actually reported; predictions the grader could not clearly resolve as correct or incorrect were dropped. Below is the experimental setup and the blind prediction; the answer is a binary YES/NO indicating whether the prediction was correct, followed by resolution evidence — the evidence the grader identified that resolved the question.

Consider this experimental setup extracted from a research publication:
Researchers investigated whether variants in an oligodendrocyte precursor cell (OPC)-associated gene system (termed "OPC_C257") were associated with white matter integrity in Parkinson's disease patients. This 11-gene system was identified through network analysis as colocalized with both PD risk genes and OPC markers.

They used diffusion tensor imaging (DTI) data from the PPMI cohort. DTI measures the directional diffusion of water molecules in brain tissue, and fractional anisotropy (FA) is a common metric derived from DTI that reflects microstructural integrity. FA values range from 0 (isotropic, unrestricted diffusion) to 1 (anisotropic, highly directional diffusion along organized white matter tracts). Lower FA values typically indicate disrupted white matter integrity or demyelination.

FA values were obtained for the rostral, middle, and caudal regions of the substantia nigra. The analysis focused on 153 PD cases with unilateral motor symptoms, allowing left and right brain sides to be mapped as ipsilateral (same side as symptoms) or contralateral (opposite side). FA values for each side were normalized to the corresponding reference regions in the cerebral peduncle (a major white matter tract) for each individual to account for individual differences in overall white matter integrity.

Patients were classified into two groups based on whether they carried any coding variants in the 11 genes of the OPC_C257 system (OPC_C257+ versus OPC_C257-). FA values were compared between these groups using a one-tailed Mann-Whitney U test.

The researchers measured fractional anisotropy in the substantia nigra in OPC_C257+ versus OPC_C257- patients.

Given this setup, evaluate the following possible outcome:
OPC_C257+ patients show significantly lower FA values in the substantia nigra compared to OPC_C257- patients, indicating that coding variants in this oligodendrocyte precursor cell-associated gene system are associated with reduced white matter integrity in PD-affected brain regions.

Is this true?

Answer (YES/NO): YES